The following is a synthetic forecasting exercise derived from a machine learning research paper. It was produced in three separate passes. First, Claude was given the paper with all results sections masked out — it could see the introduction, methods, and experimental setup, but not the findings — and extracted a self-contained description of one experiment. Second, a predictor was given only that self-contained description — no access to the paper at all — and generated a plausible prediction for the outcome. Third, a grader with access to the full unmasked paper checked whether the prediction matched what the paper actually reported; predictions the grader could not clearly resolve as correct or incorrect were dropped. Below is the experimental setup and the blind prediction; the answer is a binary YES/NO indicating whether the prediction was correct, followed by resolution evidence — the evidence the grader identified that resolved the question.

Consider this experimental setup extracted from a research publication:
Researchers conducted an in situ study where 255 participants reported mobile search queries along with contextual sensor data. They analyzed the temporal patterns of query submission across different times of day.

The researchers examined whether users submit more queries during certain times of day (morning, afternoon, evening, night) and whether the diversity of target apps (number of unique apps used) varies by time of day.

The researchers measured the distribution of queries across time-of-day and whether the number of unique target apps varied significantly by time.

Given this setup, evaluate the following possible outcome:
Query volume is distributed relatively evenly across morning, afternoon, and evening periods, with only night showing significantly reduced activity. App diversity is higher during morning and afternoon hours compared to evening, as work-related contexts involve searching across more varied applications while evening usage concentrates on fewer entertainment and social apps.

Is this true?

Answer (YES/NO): NO